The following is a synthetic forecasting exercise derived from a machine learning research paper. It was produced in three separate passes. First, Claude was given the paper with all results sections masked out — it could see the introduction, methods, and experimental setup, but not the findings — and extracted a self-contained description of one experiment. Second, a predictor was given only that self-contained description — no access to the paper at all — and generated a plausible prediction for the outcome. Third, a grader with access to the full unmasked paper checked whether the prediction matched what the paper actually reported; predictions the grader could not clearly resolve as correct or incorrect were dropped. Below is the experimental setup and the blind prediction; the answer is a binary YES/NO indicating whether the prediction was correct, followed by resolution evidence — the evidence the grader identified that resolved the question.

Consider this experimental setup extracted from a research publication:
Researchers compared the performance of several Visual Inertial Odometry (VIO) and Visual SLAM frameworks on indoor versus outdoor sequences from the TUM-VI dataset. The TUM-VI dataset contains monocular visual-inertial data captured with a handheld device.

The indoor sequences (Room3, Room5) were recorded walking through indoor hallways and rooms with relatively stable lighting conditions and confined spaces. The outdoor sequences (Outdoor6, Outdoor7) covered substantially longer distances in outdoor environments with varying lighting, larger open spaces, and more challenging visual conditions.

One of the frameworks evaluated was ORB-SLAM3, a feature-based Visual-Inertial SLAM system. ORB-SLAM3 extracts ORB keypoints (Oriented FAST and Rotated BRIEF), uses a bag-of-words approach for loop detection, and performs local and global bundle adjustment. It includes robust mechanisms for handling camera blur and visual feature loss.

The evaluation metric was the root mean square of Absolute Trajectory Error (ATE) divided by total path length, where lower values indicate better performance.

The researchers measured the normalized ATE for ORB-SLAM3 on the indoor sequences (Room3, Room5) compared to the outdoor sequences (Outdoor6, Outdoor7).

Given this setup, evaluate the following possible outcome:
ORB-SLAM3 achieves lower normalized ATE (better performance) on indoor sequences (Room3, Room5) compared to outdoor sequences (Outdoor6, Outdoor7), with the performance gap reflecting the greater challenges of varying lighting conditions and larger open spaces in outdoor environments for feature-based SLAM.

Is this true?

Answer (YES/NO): YES